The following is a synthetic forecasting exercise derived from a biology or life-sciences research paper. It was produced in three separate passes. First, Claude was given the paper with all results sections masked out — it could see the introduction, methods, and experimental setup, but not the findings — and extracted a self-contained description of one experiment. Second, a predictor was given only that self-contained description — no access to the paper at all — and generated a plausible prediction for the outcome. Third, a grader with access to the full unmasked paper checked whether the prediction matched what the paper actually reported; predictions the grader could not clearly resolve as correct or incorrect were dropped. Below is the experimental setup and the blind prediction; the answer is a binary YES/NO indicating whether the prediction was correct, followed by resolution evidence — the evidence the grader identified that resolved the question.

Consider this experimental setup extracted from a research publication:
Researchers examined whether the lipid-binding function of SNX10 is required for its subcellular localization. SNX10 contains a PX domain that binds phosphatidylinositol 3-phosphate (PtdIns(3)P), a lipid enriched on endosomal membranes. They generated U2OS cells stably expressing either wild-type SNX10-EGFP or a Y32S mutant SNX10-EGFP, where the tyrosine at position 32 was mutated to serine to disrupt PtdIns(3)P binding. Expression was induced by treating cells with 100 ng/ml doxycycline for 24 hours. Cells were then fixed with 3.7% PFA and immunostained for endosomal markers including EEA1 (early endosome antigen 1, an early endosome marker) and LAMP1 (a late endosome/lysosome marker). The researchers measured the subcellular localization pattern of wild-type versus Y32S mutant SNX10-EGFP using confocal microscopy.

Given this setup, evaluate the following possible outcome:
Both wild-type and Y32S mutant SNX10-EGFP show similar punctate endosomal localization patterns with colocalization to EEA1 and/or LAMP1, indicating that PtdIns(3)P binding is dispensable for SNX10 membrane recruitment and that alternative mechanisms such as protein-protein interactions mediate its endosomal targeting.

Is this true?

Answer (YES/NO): NO